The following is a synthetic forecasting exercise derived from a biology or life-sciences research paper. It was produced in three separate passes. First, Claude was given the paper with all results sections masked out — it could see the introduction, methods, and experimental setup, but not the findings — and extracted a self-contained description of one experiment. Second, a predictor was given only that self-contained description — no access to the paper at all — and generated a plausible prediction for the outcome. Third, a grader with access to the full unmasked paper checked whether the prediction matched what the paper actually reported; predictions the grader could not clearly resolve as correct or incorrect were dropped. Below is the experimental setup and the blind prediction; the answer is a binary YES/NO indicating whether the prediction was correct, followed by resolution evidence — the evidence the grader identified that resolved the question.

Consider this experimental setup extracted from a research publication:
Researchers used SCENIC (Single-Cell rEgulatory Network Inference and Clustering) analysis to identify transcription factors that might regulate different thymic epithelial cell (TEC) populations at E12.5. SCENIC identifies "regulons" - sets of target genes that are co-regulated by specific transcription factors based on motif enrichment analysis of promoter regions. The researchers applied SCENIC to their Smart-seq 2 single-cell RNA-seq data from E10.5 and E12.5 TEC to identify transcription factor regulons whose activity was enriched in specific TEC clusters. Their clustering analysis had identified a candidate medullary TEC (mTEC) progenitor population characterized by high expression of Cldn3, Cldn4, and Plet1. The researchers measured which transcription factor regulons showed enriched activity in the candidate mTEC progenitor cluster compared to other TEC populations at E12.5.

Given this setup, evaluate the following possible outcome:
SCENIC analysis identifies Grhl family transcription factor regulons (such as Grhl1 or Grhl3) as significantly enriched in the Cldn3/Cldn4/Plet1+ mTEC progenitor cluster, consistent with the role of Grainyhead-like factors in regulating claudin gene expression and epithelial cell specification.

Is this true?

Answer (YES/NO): NO